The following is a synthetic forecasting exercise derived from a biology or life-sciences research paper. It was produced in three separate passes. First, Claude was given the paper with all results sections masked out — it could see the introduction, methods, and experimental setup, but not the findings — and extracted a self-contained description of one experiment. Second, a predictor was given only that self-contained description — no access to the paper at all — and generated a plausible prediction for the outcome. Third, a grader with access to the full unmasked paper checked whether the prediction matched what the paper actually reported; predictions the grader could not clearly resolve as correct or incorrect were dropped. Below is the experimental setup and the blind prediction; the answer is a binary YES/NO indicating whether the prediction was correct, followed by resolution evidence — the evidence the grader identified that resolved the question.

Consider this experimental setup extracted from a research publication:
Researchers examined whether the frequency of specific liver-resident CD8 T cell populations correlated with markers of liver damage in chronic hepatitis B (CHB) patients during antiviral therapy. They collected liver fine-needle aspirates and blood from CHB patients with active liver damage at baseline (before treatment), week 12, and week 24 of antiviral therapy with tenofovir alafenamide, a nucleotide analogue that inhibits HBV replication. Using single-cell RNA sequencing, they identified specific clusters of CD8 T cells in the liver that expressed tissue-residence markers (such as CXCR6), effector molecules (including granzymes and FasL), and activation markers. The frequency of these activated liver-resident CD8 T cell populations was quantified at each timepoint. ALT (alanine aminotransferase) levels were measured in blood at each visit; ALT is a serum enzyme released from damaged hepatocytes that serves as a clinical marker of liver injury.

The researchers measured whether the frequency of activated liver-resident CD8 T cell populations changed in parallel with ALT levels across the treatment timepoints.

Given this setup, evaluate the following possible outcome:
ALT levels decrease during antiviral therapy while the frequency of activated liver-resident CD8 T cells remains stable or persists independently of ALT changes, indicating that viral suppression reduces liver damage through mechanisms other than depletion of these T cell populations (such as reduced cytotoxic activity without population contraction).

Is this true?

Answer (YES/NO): NO